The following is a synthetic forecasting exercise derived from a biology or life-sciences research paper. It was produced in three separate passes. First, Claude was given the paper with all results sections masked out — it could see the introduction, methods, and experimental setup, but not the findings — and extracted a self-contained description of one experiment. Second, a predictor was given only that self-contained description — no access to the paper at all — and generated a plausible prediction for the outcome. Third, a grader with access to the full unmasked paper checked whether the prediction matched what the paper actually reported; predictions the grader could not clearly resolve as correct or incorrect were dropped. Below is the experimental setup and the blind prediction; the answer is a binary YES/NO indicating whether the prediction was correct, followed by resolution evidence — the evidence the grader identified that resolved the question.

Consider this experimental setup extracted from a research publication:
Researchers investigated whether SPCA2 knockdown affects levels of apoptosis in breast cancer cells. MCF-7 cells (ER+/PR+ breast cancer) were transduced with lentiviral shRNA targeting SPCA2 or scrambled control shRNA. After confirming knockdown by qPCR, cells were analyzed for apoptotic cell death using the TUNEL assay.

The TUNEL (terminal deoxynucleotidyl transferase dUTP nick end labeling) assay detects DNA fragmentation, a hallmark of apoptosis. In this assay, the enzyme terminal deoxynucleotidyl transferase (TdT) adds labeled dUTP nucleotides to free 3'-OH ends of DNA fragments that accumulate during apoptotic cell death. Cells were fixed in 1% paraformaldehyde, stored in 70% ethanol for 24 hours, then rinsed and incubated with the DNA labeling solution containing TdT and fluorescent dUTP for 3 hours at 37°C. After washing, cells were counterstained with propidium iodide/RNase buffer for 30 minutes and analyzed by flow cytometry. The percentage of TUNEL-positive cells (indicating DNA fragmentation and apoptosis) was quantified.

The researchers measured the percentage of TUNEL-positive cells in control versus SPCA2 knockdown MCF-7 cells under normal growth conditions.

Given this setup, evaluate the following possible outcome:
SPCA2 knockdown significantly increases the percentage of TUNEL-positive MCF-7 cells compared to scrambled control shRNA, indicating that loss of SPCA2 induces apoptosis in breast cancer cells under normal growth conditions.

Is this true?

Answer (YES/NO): YES